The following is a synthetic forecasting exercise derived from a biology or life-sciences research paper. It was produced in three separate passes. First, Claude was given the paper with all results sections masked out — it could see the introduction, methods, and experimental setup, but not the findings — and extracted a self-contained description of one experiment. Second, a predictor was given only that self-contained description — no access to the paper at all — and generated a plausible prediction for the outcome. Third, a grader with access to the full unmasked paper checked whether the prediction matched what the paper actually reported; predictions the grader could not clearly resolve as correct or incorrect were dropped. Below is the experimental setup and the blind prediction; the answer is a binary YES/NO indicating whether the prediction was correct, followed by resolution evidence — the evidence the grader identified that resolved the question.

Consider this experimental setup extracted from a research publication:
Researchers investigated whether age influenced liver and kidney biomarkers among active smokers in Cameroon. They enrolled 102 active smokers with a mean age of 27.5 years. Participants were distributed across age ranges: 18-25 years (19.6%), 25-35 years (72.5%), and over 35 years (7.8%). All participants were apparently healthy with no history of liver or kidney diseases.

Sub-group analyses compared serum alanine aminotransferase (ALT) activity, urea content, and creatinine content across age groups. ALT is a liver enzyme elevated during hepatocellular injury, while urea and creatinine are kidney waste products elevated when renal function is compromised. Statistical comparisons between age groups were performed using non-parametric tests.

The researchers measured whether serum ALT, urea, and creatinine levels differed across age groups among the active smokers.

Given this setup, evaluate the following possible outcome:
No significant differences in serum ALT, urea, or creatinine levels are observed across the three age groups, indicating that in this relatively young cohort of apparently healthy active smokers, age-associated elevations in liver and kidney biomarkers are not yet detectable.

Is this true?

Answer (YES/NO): YES